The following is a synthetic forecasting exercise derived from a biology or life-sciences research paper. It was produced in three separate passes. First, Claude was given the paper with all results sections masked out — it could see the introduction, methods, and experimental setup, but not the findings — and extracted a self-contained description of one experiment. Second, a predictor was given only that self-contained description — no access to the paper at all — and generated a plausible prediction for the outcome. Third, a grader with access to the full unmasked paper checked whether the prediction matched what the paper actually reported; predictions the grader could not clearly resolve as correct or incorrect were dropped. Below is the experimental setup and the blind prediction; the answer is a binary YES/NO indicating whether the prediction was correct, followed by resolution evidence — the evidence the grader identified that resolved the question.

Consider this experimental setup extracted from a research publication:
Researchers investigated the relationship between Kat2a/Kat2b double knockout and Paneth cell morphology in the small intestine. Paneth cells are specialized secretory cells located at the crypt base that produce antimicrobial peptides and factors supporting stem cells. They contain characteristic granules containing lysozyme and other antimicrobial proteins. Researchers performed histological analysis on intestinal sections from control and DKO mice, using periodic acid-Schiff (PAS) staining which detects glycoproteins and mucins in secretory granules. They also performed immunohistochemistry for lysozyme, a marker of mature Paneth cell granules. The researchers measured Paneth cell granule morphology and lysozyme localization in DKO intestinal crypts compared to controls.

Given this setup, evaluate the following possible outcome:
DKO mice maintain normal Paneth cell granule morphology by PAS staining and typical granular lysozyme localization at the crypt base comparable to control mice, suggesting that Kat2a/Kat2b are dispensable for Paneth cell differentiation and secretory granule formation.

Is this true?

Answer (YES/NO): NO